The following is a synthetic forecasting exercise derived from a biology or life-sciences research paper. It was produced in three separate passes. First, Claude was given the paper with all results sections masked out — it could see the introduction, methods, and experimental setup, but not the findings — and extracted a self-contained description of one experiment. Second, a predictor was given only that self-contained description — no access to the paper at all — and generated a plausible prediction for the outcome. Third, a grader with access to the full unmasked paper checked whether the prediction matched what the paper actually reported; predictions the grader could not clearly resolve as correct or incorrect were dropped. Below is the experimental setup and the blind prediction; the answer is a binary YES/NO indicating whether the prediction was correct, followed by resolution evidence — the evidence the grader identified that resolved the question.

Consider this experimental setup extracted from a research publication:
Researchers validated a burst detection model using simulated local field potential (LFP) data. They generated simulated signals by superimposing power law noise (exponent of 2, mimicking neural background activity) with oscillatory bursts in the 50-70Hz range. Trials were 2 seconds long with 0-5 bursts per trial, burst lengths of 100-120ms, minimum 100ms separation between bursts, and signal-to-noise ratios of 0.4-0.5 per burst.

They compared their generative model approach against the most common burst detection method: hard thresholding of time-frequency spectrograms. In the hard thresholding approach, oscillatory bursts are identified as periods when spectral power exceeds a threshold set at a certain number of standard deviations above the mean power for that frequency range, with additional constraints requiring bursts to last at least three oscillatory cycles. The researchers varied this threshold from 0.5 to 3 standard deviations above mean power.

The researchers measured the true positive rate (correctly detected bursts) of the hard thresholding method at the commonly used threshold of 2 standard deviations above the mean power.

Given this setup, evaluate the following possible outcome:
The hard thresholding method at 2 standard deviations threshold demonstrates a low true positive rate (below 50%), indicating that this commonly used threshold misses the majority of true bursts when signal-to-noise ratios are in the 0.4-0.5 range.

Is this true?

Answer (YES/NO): YES